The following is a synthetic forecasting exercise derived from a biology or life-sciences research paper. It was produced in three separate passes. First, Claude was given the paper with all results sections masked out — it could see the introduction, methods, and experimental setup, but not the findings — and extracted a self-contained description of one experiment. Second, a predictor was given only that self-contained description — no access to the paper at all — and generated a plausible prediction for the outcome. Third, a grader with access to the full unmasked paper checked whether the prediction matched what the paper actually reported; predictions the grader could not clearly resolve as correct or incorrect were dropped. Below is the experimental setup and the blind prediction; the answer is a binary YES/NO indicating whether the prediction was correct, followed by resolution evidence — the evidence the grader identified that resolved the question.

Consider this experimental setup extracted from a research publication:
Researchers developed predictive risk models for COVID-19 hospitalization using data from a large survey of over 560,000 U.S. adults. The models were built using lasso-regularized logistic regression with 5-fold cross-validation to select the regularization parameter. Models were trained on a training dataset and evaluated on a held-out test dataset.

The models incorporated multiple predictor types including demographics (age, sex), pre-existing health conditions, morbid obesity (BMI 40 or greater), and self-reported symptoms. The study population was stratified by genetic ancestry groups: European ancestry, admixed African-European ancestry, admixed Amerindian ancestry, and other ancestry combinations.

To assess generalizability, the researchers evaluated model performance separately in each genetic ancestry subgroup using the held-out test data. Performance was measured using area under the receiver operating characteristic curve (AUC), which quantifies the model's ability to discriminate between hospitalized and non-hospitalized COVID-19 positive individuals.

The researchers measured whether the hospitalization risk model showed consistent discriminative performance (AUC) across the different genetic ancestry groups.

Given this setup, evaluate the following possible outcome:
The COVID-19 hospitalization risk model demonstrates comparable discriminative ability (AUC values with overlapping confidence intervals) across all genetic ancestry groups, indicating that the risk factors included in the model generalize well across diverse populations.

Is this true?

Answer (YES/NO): YES